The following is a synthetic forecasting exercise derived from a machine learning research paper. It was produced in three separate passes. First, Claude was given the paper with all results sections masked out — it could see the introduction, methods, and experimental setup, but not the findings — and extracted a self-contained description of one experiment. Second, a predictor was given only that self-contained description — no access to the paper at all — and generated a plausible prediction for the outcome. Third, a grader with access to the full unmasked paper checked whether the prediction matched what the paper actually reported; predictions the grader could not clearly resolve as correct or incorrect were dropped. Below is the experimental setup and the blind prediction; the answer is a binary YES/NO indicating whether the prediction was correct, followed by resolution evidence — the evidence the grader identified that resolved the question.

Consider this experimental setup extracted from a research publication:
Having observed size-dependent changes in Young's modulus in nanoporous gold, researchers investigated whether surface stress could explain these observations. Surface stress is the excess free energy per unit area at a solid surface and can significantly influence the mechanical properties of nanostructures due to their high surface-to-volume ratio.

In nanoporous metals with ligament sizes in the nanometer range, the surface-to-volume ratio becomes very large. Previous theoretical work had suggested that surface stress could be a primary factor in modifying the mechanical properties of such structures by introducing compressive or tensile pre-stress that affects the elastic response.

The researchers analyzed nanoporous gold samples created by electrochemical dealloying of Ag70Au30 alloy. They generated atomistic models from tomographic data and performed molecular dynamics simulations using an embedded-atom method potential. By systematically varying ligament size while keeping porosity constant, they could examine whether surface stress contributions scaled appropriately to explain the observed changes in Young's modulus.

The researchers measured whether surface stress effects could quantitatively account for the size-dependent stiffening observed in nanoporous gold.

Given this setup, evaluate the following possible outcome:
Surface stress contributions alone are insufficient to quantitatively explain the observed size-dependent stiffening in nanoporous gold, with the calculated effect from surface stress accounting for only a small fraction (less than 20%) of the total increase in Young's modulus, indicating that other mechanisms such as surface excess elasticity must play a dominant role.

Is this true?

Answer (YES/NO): NO